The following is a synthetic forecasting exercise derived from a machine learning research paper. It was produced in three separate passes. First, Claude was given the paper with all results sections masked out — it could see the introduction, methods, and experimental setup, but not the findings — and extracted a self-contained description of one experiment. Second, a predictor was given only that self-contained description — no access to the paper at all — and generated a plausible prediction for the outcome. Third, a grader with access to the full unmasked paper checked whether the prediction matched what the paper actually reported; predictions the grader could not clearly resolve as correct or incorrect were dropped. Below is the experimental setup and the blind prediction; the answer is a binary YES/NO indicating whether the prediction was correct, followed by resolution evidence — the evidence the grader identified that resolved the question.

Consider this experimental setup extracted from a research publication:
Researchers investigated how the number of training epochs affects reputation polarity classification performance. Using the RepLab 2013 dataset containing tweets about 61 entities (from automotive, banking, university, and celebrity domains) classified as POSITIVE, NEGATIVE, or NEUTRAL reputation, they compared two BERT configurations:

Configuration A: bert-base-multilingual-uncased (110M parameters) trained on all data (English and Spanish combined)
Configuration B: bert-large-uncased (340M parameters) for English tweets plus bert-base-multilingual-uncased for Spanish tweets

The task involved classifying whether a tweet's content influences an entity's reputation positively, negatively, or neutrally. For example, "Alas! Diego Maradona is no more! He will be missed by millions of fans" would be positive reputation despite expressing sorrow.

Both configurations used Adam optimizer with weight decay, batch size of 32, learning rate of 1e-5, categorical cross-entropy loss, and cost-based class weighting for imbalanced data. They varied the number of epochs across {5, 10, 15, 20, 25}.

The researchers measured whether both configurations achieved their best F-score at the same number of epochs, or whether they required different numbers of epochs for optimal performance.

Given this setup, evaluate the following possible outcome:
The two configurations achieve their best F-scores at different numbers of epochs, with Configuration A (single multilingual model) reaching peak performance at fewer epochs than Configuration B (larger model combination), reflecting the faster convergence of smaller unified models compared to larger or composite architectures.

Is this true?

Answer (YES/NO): NO